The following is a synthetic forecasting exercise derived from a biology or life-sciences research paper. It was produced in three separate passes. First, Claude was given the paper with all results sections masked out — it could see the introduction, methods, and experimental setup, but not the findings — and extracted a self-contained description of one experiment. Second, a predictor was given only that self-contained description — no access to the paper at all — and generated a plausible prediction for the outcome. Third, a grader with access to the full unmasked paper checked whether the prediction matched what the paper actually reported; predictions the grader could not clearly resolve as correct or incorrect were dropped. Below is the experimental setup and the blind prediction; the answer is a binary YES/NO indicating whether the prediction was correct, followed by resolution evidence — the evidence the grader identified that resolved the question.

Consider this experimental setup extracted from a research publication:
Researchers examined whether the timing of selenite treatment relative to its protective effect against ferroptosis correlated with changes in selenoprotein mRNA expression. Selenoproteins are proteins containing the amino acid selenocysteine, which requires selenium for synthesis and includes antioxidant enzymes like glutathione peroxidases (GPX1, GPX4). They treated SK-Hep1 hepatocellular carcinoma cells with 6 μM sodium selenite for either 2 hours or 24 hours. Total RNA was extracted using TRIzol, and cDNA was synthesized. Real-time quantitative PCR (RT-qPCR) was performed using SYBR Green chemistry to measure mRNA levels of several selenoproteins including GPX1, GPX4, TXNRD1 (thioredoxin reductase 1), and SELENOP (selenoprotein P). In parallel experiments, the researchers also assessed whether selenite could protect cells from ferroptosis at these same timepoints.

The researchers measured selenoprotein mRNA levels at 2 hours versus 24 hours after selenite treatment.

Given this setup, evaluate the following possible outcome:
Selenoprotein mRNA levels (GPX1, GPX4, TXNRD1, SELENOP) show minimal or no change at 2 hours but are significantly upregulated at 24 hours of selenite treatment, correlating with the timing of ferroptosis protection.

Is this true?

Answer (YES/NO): NO